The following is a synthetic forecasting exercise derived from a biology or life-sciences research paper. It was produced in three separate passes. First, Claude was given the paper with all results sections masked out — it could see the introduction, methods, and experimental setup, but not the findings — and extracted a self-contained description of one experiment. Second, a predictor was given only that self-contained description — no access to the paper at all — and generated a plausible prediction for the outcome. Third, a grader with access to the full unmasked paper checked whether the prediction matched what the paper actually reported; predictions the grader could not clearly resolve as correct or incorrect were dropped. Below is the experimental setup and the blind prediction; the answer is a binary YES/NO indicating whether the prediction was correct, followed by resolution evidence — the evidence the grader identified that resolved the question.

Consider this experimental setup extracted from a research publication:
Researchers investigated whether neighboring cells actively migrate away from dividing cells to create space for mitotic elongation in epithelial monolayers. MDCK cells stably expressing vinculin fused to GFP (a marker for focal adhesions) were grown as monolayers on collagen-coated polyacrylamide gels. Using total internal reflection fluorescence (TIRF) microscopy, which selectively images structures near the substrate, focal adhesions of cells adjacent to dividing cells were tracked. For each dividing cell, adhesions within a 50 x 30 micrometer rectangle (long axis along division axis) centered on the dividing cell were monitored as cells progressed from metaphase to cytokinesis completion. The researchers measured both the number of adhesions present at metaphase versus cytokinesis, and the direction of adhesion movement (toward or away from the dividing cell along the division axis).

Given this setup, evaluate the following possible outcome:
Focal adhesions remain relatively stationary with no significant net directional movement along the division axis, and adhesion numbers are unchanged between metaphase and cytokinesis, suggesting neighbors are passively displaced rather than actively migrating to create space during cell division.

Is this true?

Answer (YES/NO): YES